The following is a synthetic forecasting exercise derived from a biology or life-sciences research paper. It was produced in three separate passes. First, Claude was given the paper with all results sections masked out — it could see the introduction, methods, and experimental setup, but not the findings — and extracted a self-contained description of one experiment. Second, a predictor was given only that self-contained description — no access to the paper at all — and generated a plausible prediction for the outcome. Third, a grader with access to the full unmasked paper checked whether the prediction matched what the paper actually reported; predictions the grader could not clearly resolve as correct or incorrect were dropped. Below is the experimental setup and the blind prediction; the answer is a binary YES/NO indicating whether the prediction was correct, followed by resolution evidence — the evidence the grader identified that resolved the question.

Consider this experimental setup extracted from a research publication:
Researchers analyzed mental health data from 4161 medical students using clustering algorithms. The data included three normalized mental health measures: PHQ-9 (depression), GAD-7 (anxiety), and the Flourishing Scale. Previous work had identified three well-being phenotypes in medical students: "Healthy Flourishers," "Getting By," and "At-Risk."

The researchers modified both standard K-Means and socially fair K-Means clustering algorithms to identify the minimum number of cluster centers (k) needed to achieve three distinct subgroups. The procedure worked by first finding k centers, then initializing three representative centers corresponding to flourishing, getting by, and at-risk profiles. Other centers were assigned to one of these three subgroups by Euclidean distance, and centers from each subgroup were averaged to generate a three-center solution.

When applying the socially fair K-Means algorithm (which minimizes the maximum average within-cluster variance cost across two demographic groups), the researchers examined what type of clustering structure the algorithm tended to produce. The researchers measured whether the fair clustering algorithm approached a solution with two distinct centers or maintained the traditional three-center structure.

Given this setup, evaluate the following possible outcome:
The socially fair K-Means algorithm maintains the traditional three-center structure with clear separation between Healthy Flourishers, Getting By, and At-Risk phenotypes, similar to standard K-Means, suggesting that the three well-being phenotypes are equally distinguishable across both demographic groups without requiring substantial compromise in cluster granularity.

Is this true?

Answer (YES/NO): NO